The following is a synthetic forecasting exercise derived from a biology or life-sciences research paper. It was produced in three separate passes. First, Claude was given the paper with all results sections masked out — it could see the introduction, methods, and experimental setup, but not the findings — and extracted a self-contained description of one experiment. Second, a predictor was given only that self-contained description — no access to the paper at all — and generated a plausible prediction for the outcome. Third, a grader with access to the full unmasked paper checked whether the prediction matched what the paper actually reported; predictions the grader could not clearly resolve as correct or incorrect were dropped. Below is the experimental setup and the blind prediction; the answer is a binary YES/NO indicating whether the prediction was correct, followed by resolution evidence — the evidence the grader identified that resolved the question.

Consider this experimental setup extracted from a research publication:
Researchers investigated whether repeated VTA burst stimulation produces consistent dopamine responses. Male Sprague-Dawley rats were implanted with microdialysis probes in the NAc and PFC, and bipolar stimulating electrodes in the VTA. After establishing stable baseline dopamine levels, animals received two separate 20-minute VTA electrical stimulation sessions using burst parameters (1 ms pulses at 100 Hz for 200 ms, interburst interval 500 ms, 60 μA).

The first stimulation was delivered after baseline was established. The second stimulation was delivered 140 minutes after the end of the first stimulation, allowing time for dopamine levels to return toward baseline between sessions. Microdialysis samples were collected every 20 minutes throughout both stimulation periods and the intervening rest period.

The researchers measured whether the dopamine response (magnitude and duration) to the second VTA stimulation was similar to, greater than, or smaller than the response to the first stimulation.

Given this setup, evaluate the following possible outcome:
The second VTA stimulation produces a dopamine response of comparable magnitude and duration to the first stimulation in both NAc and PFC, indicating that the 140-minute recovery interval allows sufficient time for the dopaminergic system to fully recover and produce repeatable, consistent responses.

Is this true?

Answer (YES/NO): YES